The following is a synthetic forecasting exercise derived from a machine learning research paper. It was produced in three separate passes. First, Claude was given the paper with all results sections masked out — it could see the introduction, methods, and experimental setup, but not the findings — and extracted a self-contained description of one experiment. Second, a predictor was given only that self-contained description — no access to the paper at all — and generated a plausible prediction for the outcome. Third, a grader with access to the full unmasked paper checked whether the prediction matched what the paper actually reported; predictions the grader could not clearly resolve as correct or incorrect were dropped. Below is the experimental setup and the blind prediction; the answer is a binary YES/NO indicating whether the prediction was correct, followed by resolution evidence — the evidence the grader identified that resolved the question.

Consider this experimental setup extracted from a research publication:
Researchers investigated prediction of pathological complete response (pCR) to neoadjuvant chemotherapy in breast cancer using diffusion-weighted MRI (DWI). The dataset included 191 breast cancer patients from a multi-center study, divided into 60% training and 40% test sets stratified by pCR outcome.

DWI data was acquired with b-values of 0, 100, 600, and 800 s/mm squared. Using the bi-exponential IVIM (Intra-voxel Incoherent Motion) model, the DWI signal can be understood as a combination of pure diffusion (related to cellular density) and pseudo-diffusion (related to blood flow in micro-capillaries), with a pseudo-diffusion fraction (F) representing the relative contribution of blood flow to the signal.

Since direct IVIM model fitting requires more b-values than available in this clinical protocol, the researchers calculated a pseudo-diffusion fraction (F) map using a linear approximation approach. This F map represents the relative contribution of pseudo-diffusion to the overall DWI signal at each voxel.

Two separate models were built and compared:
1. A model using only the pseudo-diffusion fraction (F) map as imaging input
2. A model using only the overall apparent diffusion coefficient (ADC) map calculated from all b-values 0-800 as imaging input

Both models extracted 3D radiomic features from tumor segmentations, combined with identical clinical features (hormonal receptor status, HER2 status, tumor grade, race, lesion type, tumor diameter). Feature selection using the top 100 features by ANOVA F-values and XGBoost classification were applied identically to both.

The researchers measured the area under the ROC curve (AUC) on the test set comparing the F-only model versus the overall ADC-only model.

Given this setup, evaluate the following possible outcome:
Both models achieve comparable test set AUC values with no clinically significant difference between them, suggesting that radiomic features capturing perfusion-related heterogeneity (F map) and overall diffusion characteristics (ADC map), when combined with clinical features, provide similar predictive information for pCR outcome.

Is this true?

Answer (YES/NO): NO